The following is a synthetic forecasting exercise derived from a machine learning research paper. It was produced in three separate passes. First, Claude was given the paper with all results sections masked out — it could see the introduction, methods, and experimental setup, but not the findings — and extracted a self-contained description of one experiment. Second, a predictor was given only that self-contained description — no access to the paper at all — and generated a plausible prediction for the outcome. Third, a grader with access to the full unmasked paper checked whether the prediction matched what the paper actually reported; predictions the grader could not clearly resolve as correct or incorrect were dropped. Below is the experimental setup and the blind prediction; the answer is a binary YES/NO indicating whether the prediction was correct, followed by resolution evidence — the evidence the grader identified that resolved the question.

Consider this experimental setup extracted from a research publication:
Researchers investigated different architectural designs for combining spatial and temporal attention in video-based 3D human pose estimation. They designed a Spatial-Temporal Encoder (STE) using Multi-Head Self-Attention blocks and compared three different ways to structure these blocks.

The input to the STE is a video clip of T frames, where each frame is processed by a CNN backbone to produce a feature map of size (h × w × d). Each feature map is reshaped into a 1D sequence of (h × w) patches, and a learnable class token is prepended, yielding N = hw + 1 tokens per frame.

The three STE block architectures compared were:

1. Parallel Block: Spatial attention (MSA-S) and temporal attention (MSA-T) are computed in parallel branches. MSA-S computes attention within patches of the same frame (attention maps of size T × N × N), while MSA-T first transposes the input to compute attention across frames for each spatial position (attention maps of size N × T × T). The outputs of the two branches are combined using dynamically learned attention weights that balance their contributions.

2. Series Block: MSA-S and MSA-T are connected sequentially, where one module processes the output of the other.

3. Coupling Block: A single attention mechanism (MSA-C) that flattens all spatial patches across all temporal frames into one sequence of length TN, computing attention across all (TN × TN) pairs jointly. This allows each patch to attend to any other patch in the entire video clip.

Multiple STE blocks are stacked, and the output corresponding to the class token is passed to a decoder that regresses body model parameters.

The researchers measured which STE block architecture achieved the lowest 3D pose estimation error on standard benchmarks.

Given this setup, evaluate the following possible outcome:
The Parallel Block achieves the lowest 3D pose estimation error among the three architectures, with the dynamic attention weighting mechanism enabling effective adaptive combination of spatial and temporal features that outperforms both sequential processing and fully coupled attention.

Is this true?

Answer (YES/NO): YES